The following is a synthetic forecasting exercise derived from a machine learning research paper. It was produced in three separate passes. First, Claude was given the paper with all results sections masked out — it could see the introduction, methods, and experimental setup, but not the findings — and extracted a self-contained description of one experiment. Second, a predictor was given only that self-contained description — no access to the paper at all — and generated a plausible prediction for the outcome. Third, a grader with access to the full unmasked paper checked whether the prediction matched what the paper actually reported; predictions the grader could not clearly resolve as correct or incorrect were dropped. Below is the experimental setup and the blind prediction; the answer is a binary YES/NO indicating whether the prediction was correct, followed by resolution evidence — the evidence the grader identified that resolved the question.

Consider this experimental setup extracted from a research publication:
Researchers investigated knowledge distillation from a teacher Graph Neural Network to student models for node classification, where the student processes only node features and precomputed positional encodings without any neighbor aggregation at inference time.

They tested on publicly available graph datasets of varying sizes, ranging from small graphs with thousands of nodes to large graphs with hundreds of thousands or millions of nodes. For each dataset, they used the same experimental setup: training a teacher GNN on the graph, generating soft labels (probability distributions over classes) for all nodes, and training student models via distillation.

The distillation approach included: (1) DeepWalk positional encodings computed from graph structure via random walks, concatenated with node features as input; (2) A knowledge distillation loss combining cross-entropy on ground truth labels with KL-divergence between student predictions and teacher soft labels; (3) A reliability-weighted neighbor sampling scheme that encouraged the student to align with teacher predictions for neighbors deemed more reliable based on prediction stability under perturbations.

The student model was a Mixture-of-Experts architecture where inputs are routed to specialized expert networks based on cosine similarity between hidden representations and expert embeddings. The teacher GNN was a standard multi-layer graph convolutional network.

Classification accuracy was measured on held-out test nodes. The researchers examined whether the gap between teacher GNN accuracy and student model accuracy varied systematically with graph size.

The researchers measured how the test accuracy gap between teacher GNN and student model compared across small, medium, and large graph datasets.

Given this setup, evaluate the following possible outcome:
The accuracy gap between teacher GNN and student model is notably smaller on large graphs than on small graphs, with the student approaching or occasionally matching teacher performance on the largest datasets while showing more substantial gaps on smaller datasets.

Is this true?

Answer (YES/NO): NO